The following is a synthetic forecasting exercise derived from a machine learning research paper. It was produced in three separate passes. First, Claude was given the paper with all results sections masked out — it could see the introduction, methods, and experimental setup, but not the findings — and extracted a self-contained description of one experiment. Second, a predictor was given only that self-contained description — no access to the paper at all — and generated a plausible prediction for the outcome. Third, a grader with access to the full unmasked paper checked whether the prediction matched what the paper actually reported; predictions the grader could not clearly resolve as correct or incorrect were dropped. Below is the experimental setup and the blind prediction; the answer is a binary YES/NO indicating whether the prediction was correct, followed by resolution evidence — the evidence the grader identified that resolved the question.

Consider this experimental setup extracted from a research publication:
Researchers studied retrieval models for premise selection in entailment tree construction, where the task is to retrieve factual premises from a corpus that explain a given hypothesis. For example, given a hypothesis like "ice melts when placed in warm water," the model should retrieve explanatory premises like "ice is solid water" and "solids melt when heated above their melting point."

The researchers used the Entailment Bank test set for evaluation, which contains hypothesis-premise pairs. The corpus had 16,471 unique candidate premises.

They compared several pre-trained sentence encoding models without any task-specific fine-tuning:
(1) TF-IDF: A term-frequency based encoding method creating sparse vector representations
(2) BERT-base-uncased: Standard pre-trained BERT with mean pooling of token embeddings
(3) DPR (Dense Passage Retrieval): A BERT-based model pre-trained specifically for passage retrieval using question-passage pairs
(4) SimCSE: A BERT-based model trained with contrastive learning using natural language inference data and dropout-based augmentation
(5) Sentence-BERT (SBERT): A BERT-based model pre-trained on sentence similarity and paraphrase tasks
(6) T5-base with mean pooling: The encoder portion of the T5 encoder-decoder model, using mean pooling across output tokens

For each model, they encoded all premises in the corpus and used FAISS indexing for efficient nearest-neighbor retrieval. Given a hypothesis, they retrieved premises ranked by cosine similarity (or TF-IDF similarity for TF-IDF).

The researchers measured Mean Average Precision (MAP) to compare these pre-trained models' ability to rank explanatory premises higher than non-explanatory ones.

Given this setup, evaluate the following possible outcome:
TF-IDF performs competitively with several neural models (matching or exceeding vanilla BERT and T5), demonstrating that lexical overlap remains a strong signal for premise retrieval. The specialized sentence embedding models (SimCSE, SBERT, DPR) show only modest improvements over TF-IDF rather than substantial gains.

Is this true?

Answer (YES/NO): NO